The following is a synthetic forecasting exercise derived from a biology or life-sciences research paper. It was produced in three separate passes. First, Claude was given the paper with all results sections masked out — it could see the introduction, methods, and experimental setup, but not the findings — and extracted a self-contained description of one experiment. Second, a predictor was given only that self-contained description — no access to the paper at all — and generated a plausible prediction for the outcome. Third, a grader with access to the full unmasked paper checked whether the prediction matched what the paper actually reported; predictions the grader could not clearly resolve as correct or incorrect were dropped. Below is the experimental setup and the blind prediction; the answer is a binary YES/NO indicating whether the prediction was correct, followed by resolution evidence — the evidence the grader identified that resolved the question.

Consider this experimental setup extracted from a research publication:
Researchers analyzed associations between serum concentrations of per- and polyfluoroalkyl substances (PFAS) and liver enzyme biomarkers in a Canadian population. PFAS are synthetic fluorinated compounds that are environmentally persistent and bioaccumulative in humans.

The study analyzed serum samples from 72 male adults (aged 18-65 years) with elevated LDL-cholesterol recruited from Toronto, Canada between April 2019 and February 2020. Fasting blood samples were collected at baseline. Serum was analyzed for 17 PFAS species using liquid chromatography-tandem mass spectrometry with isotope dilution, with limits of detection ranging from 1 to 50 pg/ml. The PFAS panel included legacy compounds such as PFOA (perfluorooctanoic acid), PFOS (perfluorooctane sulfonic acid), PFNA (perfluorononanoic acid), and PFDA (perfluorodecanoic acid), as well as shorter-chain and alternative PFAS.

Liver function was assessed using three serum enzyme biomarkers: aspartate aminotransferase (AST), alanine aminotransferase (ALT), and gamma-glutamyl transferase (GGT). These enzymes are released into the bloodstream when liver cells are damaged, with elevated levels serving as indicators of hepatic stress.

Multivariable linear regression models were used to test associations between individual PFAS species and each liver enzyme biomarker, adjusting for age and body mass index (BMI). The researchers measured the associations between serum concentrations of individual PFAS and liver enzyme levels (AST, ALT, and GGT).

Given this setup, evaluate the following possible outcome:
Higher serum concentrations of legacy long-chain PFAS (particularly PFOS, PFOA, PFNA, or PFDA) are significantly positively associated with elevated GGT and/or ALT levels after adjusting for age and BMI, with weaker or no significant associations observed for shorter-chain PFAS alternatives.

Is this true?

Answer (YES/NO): NO